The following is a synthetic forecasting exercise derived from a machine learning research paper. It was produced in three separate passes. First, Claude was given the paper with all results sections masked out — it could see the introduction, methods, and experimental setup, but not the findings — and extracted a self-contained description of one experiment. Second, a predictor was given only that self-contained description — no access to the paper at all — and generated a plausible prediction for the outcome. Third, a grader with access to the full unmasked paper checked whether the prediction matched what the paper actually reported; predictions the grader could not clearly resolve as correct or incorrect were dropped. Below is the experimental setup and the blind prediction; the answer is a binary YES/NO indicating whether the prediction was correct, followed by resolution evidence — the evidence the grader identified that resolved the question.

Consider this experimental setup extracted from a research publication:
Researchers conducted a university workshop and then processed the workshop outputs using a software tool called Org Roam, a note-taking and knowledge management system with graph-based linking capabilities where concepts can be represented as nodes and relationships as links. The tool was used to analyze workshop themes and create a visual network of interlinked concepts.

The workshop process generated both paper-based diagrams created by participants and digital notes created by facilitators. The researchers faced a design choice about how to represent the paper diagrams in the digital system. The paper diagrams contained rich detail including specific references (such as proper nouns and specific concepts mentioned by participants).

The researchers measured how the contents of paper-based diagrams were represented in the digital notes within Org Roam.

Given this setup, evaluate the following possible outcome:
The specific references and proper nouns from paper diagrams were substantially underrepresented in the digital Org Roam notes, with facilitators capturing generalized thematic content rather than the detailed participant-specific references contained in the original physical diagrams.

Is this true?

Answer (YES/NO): NO